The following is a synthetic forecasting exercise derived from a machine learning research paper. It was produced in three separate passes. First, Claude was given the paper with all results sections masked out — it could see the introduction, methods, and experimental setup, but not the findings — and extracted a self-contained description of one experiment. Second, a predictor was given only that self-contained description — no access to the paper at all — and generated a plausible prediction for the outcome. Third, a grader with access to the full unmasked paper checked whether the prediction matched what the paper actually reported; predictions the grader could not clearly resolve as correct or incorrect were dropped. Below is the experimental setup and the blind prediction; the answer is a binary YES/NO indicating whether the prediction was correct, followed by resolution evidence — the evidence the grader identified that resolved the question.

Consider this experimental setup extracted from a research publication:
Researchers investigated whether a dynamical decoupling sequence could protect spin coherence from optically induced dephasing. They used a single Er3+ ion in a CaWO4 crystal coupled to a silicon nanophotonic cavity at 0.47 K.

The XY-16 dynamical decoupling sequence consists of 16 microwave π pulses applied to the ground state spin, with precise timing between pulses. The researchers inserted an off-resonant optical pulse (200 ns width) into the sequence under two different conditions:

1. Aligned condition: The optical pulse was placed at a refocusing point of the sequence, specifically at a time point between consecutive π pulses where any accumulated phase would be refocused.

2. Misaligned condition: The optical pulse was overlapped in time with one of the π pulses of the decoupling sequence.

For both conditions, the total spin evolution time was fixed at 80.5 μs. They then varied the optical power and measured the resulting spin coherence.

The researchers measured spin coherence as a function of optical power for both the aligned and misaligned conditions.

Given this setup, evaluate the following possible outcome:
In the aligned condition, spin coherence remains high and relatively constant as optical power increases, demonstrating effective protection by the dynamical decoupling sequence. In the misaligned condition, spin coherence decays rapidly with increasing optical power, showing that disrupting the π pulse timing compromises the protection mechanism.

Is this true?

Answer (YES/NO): YES